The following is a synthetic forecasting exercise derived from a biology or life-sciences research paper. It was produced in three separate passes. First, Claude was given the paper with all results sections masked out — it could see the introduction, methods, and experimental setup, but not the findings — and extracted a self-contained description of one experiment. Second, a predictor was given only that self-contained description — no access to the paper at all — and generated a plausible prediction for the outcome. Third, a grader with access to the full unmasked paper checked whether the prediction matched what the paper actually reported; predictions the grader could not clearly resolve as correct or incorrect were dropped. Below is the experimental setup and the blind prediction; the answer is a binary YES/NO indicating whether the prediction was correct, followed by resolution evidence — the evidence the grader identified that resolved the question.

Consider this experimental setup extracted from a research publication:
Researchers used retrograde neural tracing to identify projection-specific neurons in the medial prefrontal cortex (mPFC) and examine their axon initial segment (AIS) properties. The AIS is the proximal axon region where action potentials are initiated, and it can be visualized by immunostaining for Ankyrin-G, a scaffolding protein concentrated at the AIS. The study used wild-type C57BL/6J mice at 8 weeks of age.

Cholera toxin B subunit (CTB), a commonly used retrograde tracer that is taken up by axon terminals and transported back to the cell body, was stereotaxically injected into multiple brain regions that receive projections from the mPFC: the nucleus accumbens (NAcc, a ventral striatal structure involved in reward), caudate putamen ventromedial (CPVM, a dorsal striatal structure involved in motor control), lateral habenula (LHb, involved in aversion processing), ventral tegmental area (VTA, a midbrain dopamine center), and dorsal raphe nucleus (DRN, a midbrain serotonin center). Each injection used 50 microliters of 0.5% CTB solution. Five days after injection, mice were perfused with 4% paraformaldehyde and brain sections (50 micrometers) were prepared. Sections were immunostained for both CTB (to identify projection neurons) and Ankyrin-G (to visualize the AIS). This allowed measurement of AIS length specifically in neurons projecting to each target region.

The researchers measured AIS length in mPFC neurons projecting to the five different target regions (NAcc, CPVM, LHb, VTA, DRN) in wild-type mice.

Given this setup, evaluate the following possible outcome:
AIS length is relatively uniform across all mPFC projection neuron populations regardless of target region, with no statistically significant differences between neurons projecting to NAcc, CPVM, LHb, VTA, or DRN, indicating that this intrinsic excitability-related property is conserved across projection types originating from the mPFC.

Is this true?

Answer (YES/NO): NO